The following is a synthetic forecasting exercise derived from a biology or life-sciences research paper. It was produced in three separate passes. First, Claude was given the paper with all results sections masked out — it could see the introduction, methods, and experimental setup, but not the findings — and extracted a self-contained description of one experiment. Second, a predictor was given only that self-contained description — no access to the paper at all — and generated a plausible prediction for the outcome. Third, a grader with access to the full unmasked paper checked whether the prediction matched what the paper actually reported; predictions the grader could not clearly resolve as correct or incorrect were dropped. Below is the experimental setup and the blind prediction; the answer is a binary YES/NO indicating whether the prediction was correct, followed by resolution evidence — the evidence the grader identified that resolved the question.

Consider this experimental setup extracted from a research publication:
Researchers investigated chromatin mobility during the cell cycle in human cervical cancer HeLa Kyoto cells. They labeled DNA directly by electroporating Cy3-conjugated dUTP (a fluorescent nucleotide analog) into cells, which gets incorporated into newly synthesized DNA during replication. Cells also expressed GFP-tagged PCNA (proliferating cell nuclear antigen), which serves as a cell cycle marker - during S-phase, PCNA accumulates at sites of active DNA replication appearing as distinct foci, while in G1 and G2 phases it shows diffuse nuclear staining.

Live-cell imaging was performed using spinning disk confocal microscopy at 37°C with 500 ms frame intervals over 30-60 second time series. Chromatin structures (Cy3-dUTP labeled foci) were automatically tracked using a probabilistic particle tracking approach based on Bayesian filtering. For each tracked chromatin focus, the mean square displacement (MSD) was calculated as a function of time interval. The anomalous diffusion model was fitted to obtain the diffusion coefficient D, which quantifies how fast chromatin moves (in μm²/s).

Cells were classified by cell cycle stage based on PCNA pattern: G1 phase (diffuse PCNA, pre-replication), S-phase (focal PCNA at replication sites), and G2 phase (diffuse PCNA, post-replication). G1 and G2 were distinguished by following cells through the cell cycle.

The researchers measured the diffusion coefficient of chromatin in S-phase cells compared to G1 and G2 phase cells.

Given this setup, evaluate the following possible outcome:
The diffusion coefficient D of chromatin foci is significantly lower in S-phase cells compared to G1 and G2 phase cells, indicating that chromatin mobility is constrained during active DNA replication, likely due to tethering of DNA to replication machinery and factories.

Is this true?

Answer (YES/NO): YES